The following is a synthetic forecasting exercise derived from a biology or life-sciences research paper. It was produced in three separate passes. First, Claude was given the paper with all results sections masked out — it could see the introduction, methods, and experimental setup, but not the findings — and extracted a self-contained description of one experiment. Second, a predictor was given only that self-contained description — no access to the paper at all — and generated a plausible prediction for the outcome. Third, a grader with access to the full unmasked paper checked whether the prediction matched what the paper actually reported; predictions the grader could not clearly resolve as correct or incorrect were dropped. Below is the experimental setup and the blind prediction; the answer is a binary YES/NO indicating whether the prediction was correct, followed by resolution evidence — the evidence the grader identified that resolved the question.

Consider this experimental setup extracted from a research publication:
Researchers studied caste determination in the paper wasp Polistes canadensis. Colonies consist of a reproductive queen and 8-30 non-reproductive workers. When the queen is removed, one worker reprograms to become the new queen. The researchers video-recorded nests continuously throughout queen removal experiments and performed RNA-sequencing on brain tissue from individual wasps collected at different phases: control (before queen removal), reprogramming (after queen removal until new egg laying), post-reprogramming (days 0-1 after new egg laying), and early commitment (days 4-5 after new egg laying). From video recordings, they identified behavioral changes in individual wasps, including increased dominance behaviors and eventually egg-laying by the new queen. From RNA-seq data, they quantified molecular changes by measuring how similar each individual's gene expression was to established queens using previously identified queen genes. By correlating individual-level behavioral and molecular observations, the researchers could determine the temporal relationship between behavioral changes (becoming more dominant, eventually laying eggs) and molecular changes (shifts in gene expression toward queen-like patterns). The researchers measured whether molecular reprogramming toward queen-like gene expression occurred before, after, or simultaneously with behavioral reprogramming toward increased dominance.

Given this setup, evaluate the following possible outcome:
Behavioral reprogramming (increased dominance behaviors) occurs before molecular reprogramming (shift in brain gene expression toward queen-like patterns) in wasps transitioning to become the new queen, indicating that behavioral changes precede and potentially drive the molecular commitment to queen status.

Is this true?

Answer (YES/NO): NO